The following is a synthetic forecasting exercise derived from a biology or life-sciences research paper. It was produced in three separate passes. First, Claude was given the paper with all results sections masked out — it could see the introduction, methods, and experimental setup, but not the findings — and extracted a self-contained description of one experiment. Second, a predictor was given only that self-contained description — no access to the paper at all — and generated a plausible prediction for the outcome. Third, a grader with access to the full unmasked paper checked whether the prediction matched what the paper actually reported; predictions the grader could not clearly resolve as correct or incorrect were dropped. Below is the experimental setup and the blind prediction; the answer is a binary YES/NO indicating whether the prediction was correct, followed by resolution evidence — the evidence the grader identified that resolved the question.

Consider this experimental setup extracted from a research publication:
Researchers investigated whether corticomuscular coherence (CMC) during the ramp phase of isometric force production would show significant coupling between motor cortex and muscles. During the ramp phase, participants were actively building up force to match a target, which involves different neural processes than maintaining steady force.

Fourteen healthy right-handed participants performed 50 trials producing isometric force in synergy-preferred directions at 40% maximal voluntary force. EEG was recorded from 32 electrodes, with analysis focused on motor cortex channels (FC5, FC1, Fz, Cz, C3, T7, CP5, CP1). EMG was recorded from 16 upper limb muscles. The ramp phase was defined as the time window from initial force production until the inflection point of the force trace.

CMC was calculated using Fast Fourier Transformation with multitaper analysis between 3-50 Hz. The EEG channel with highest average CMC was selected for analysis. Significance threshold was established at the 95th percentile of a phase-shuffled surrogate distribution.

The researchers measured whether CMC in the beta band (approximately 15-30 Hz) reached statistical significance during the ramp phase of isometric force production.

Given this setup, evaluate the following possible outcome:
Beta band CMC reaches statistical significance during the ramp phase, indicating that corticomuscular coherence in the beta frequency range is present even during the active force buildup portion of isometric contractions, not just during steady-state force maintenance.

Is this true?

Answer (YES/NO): NO